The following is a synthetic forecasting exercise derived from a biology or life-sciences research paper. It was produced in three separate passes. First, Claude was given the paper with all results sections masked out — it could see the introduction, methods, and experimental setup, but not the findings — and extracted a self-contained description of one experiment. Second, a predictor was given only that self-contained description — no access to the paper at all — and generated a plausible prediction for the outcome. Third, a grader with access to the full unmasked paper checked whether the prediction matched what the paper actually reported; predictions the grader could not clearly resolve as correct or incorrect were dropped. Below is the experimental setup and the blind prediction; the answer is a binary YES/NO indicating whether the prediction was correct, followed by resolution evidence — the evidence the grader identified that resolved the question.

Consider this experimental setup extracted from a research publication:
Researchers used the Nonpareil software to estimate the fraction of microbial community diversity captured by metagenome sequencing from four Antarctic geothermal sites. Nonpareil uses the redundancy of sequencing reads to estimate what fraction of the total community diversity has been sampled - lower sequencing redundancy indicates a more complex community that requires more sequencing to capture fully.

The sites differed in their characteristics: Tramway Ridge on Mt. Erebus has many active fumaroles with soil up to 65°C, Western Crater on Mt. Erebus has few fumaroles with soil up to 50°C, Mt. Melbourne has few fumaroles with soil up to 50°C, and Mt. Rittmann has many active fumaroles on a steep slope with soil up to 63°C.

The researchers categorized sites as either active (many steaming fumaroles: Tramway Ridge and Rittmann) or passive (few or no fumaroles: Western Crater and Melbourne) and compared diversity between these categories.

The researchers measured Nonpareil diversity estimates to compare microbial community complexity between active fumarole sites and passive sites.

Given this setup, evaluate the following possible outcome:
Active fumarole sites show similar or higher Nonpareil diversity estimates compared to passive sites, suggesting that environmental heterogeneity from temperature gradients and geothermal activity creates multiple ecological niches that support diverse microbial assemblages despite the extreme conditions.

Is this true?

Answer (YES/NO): NO